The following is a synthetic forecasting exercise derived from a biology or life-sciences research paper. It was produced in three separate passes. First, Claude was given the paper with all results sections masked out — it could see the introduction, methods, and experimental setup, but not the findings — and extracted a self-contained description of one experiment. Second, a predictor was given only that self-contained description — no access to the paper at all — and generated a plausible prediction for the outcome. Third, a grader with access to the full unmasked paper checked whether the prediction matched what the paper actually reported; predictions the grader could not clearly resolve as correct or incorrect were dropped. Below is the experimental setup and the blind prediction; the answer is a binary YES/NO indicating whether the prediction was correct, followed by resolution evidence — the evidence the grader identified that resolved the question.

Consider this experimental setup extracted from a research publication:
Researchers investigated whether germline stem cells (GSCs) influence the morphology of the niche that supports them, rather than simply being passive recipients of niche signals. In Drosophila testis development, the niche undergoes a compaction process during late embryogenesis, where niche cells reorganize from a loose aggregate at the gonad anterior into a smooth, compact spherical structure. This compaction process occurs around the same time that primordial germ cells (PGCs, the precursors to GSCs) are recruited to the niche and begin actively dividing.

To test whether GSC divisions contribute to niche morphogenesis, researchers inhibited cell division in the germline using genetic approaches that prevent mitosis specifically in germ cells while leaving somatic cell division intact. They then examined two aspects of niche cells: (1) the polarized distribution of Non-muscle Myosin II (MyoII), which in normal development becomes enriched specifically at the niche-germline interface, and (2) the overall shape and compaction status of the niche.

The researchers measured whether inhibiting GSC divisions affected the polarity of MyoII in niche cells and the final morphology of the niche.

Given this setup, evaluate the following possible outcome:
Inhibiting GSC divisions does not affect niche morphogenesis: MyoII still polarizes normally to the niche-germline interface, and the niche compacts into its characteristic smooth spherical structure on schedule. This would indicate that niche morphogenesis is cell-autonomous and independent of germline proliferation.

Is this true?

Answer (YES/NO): NO